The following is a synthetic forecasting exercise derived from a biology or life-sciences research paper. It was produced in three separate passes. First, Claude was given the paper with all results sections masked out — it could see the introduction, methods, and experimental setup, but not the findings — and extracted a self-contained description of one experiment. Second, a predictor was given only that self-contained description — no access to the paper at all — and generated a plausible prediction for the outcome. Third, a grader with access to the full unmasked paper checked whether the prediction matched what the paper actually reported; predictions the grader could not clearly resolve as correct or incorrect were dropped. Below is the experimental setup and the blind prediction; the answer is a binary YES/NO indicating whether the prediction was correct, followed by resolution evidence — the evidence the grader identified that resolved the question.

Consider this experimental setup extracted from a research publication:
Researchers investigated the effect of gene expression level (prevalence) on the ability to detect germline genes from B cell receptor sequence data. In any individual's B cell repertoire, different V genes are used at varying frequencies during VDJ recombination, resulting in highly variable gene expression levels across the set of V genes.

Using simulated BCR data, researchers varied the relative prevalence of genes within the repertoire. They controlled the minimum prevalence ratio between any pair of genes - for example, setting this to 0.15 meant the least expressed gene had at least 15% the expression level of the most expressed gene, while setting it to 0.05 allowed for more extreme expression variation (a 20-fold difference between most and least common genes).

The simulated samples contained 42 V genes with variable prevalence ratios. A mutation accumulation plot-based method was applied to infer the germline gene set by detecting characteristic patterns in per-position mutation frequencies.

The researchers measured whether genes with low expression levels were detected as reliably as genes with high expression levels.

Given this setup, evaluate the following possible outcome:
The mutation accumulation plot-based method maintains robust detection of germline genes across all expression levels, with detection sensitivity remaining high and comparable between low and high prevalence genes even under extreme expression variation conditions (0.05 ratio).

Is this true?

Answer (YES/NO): NO